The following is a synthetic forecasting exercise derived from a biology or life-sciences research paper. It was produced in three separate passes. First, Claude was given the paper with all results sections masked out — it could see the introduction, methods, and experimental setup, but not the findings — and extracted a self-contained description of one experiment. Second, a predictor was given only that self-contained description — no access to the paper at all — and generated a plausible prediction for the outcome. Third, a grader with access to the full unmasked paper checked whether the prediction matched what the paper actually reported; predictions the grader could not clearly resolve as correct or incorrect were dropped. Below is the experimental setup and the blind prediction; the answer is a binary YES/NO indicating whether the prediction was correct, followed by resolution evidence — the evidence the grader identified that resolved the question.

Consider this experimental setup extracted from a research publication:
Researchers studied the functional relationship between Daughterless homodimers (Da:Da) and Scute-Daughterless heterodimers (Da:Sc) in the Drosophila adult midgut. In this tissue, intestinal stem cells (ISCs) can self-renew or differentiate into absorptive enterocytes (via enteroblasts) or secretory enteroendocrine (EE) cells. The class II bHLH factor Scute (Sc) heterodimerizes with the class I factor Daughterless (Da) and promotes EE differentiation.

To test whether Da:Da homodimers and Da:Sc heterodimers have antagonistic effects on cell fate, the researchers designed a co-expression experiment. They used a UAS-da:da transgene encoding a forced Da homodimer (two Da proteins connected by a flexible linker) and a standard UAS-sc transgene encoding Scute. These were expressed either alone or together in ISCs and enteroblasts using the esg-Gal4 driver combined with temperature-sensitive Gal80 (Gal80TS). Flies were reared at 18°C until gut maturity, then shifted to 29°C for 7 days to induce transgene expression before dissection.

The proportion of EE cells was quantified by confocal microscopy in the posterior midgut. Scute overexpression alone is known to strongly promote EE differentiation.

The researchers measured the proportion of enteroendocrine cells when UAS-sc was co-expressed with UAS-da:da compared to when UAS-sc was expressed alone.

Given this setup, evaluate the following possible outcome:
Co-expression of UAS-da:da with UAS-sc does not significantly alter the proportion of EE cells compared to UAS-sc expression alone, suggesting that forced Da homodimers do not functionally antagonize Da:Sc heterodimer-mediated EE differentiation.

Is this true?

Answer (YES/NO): NO